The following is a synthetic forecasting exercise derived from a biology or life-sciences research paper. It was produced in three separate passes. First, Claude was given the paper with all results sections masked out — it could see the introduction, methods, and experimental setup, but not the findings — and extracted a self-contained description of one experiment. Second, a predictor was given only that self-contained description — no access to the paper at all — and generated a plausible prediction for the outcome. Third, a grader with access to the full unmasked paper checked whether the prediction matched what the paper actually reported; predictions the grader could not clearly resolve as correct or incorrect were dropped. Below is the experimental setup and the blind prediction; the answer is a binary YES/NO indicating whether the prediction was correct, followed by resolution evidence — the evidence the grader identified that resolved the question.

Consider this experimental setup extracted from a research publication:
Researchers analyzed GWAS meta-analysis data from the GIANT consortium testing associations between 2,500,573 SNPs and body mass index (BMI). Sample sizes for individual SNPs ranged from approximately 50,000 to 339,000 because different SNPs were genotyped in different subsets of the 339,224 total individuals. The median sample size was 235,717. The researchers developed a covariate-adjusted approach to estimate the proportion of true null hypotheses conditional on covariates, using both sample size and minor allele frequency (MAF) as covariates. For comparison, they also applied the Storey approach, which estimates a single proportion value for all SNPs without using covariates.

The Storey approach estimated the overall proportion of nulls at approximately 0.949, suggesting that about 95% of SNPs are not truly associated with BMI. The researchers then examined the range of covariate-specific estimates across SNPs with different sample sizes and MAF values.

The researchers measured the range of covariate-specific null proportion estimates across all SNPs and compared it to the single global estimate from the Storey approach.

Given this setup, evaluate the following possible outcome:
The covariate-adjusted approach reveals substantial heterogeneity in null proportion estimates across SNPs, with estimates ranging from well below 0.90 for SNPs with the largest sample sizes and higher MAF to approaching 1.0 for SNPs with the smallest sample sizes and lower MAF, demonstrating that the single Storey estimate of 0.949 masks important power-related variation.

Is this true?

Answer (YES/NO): YES